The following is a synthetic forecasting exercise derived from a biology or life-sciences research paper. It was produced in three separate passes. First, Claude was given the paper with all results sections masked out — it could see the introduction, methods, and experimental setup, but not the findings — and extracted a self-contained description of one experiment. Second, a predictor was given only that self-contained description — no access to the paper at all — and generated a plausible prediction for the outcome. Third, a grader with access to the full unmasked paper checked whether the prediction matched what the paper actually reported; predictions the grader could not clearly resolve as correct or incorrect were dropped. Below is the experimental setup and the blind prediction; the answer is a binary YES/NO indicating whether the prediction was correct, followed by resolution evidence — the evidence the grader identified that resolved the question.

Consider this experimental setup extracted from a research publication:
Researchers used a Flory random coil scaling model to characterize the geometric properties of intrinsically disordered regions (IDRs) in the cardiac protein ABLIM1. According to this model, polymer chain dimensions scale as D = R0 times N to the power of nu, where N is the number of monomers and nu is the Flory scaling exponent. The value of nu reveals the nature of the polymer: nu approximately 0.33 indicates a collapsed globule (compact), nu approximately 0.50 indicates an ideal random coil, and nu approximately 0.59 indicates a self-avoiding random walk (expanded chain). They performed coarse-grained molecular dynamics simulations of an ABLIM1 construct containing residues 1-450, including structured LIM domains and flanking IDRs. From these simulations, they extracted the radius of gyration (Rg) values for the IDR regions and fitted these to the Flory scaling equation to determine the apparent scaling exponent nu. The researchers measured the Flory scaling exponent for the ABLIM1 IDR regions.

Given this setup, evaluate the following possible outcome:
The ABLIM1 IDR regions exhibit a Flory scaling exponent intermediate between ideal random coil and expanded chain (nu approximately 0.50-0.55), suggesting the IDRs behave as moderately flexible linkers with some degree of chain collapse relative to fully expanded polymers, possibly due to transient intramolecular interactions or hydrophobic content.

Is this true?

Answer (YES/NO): NO